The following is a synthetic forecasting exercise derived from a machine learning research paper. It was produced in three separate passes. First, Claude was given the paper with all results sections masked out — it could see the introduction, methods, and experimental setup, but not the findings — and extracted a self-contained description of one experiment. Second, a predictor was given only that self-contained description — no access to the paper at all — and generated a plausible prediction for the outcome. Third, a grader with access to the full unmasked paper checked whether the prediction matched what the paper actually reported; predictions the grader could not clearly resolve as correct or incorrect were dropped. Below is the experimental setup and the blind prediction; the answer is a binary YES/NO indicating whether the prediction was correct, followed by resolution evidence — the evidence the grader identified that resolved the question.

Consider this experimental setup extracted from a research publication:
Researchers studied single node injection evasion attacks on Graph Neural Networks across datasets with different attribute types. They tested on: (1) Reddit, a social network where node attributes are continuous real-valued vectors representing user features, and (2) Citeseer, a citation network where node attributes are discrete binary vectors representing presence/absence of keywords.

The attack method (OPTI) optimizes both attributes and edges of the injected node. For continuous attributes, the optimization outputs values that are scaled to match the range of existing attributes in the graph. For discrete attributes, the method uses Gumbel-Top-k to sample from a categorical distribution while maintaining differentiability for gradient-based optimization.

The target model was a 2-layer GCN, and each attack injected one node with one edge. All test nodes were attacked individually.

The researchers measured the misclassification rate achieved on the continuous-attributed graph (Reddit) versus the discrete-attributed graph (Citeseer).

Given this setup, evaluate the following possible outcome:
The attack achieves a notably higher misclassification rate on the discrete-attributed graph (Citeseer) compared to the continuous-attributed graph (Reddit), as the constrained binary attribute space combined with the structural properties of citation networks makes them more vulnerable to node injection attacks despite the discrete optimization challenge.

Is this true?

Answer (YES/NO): NO